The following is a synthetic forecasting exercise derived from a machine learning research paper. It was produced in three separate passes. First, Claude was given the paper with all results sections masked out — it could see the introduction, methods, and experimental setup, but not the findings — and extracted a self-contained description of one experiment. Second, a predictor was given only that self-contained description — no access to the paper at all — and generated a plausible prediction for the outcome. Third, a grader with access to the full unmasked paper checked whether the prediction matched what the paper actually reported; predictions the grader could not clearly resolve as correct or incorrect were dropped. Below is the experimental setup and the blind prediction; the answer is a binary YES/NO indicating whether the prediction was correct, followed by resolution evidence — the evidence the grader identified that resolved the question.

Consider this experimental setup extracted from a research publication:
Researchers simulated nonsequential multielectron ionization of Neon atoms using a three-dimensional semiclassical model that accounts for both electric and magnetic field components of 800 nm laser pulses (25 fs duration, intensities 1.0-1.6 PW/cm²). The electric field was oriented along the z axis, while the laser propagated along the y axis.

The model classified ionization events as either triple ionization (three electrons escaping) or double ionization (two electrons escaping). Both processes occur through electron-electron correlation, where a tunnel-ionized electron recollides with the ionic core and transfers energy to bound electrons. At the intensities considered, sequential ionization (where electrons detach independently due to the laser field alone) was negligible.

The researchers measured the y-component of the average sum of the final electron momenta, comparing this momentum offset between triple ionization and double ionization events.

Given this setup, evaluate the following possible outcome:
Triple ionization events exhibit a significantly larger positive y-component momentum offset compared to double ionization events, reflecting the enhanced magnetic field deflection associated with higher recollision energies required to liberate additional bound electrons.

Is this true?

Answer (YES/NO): YES